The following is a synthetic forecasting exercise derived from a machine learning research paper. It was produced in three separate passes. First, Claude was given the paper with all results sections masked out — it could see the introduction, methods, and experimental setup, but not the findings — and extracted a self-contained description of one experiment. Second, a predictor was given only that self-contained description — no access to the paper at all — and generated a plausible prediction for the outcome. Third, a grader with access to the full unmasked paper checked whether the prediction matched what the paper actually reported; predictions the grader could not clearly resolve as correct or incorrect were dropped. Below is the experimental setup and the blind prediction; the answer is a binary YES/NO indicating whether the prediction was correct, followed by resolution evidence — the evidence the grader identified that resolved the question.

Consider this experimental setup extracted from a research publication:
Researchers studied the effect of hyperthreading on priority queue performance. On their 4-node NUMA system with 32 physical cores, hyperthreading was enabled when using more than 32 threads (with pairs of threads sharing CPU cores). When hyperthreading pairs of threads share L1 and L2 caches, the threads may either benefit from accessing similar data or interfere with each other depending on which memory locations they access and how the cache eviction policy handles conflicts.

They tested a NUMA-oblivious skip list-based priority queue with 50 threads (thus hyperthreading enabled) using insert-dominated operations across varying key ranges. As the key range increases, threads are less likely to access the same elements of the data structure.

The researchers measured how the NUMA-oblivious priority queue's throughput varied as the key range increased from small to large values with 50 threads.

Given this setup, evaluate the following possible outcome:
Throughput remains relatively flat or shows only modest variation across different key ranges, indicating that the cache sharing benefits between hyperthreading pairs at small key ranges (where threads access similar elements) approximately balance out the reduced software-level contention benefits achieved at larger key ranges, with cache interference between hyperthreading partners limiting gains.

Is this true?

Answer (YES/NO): NO